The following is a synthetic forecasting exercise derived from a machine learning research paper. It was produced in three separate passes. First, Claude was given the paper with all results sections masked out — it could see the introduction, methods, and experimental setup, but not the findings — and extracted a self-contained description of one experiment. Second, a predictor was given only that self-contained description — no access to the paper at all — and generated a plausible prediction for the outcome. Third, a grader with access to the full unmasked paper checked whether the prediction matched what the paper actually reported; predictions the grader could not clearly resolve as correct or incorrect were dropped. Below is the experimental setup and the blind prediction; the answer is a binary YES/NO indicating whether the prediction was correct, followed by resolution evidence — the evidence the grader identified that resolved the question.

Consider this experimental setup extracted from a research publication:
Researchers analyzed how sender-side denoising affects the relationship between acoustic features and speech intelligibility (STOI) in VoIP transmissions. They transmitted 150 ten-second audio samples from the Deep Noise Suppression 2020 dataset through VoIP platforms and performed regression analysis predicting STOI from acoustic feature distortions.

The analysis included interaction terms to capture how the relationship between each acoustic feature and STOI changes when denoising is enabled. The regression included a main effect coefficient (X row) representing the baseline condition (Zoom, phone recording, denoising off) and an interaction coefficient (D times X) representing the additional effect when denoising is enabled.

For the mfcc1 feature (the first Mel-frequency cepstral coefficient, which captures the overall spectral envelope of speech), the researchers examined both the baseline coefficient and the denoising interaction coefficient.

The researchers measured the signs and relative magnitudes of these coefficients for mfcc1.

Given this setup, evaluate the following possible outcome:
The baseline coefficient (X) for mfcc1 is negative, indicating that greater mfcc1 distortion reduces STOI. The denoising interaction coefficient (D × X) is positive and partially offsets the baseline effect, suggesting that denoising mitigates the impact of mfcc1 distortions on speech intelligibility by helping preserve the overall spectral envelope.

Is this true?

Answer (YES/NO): NO